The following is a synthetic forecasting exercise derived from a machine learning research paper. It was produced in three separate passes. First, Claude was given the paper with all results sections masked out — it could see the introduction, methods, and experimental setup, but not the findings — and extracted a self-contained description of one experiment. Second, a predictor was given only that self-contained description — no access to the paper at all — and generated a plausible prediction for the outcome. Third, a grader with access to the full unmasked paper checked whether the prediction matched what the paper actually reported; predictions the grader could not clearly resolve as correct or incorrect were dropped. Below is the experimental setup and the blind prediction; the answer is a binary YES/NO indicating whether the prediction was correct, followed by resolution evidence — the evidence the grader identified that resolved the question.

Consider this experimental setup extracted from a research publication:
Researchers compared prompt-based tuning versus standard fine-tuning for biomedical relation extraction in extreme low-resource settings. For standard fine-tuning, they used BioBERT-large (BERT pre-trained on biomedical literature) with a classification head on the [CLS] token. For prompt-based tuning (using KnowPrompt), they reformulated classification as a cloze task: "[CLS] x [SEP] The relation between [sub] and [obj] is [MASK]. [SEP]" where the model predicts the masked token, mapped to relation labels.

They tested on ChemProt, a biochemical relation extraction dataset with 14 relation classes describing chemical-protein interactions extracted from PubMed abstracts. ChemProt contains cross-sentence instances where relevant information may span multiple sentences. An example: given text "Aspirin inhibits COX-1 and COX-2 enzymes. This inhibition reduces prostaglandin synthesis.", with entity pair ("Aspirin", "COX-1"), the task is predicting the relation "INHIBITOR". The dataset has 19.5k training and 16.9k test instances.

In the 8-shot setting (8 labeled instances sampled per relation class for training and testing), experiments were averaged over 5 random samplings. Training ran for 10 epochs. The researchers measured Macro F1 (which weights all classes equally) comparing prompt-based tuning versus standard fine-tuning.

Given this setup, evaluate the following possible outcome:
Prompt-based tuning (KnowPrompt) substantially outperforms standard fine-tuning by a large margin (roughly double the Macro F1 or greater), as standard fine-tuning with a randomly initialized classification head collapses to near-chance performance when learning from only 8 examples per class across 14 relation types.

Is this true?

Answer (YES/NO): YES